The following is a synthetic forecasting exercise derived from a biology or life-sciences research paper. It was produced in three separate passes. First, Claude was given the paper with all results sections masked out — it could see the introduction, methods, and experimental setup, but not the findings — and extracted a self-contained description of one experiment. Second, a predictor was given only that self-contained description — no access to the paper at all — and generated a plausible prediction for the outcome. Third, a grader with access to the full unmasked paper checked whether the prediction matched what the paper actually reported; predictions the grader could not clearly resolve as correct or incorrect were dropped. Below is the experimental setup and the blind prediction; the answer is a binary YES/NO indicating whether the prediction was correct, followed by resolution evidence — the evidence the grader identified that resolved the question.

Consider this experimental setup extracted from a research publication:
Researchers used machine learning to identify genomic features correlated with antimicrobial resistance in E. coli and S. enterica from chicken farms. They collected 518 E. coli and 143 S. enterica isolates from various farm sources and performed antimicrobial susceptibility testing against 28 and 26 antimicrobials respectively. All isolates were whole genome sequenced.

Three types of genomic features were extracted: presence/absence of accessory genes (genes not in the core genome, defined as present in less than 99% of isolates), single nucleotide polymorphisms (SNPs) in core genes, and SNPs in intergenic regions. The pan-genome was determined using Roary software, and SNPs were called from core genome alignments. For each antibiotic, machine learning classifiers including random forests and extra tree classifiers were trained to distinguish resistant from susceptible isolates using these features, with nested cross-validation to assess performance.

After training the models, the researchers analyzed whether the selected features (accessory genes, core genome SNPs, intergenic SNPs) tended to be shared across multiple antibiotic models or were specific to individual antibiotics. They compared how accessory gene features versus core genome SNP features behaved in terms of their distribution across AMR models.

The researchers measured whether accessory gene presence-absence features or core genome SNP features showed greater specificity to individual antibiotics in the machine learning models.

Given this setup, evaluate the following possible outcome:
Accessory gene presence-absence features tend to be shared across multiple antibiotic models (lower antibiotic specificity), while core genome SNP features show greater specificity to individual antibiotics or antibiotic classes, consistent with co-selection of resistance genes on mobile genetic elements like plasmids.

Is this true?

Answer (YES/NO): YES